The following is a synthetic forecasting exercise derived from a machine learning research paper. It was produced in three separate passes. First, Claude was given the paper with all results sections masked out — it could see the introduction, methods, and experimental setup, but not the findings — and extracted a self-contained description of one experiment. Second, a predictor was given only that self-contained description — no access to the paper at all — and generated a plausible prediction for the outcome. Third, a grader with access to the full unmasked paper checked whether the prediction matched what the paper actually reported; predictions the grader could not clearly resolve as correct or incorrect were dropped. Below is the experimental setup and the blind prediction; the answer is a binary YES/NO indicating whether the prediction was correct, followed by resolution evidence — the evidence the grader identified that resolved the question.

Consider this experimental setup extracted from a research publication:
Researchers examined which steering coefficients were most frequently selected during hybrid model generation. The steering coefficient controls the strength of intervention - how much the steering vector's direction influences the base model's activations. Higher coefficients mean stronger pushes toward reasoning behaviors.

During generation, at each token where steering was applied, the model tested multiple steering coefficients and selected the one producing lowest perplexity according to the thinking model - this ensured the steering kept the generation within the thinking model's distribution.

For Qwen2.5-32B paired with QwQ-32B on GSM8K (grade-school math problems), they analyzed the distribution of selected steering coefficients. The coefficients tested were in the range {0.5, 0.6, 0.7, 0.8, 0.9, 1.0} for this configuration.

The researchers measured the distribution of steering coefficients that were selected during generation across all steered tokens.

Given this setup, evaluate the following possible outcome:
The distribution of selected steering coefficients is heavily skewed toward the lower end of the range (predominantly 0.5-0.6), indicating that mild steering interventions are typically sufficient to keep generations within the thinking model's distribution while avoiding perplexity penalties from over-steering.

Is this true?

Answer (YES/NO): YES